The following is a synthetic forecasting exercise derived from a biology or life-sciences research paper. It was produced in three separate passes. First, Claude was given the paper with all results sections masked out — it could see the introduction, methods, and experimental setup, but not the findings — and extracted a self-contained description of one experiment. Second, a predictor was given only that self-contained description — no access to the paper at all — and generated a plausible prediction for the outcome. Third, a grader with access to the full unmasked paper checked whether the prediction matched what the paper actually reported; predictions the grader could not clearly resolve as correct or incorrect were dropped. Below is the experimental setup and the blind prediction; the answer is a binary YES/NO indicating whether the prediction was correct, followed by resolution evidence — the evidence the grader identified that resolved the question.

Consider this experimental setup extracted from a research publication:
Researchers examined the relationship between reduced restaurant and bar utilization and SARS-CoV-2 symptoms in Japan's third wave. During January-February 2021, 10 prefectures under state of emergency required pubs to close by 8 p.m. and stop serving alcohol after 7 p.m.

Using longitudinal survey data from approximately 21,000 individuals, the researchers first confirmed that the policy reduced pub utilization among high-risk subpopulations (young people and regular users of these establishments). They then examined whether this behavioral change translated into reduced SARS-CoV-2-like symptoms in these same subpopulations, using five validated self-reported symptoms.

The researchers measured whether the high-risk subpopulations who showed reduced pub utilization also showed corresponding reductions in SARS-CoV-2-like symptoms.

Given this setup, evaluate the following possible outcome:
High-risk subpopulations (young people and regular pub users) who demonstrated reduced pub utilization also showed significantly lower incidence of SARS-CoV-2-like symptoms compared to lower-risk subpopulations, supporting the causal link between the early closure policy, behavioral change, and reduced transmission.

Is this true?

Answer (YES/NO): NO